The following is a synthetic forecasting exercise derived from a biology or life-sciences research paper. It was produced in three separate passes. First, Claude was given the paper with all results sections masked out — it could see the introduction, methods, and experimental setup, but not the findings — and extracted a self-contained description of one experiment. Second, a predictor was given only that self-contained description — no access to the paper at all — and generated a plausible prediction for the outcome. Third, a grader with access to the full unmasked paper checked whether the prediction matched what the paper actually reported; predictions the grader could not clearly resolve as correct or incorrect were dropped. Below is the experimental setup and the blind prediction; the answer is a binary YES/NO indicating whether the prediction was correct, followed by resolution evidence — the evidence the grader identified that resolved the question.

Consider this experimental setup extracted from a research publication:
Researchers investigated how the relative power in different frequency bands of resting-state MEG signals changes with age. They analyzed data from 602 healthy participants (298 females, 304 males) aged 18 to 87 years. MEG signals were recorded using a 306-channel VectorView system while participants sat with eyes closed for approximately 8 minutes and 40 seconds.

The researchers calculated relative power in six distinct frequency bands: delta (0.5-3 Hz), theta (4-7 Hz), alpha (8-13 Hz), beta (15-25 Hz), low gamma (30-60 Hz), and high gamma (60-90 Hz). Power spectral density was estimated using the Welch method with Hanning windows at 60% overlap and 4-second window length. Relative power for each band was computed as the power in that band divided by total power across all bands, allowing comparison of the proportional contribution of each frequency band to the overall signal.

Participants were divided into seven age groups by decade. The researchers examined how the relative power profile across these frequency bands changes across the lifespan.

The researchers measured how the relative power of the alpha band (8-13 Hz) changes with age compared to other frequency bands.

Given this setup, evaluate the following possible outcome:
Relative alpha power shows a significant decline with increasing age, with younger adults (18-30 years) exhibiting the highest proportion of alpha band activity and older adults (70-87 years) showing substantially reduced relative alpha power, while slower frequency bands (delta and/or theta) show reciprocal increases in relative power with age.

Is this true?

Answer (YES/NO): NO